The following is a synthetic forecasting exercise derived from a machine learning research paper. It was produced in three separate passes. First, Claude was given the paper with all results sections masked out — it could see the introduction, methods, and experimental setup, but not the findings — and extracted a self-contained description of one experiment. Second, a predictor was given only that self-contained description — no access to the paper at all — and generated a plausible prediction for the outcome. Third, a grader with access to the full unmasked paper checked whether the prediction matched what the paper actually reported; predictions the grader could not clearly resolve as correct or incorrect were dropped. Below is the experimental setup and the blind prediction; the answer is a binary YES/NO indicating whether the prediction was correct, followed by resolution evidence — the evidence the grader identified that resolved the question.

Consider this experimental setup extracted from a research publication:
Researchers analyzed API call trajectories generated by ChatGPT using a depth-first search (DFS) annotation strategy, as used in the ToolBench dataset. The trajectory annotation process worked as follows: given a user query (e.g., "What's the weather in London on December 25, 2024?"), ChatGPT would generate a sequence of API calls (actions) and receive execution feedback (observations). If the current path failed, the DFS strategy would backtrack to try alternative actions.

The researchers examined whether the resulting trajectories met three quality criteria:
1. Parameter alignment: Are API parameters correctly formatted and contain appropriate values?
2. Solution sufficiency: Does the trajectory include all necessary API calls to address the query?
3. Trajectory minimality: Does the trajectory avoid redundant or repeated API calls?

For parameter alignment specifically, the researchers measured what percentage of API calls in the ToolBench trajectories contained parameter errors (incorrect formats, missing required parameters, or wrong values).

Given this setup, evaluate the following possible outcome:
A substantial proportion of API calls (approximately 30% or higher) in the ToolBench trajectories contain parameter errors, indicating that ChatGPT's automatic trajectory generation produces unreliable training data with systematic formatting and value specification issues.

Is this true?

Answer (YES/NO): YES